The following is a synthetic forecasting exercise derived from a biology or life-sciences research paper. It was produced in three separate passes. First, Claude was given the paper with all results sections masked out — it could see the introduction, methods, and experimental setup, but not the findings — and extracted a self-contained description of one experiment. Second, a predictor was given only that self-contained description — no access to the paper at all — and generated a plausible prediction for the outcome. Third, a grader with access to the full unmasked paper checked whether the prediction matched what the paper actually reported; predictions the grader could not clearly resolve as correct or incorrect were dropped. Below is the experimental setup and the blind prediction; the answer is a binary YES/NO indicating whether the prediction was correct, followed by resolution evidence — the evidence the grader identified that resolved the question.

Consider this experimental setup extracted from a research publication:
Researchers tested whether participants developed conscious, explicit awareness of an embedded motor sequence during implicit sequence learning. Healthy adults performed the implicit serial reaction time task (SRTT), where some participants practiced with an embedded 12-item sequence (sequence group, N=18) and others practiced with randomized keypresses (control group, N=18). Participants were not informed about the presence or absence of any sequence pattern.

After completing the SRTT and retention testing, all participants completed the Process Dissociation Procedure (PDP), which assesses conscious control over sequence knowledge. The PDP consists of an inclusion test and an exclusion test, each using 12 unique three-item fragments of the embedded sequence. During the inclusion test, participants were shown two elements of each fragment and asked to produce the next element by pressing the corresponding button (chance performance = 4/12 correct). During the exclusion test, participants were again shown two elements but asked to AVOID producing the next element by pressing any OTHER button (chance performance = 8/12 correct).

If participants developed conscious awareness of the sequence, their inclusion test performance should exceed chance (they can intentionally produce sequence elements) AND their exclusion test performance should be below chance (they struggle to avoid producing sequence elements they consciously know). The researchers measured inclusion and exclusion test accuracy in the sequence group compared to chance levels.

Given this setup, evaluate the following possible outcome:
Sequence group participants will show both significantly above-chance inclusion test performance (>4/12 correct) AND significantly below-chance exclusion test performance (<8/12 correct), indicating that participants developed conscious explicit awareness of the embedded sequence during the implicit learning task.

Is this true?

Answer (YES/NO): NO